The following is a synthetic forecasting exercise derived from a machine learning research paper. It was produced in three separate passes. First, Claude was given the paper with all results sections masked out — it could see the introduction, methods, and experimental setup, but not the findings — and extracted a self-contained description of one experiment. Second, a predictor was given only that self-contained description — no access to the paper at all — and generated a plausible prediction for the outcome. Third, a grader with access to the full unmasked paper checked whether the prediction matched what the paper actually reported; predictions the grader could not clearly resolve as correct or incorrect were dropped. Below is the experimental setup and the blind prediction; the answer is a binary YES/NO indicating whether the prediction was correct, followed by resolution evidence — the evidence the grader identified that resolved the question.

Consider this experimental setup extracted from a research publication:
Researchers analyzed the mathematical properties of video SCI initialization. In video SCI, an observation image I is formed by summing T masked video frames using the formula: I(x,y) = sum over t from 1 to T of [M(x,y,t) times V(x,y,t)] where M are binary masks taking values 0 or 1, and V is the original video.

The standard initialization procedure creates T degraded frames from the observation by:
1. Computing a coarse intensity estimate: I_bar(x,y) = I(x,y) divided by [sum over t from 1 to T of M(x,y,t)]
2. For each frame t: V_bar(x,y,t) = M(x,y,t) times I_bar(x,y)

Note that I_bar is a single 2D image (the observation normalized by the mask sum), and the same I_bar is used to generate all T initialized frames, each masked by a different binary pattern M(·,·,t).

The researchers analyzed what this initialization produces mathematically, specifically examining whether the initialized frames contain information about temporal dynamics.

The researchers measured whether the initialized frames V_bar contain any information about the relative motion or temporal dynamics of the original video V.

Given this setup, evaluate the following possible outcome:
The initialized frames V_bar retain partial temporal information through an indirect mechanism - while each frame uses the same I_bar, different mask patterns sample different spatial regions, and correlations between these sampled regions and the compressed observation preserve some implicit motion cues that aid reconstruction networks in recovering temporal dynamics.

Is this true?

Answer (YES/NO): NO